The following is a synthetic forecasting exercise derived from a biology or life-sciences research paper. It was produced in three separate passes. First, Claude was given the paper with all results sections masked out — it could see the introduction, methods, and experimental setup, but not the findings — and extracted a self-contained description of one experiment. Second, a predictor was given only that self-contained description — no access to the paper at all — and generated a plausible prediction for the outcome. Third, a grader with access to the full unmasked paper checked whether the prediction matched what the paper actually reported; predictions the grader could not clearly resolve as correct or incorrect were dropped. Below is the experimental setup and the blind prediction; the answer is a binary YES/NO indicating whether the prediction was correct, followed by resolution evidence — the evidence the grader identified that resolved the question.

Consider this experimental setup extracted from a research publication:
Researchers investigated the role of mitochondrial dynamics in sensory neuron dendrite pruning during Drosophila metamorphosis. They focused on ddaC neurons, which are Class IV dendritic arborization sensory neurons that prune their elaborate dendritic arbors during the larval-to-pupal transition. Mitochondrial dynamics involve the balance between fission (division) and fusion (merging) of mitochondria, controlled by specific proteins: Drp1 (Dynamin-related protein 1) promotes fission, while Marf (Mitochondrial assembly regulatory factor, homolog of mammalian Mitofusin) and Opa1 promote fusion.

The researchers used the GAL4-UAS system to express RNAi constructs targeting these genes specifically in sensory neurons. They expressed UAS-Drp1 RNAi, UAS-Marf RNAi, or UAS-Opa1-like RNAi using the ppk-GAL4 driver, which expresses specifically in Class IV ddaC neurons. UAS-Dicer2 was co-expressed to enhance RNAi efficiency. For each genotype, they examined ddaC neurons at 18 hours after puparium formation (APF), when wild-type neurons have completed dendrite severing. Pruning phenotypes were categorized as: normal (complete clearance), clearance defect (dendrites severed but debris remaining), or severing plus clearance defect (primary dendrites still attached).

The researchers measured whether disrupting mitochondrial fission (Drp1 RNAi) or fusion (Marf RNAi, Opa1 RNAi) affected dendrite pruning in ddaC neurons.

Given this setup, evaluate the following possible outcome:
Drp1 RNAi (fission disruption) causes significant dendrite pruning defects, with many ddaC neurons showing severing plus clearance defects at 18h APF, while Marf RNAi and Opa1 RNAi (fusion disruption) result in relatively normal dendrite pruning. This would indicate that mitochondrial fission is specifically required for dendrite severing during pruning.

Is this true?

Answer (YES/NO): NO